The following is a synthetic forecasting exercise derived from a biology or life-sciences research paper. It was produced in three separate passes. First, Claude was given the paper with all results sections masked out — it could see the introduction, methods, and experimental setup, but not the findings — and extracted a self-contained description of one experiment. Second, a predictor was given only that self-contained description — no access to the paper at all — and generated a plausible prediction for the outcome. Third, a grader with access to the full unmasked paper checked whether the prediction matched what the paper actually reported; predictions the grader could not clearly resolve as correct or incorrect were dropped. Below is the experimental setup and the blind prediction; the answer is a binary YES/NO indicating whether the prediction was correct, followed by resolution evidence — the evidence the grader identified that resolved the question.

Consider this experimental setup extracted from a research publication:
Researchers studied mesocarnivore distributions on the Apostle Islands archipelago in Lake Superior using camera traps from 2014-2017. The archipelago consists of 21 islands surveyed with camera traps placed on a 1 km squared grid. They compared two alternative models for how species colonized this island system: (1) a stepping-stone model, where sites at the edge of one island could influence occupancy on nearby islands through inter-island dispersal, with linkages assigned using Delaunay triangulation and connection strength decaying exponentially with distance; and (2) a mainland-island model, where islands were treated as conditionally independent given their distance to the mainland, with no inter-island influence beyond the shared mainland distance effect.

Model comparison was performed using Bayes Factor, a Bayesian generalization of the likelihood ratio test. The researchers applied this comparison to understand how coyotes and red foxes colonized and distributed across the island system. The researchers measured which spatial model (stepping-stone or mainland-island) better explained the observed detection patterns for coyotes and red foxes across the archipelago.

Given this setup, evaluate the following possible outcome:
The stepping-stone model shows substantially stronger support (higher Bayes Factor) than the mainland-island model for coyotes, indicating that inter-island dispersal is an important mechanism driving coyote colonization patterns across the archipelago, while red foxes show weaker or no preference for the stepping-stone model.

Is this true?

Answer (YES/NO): NO